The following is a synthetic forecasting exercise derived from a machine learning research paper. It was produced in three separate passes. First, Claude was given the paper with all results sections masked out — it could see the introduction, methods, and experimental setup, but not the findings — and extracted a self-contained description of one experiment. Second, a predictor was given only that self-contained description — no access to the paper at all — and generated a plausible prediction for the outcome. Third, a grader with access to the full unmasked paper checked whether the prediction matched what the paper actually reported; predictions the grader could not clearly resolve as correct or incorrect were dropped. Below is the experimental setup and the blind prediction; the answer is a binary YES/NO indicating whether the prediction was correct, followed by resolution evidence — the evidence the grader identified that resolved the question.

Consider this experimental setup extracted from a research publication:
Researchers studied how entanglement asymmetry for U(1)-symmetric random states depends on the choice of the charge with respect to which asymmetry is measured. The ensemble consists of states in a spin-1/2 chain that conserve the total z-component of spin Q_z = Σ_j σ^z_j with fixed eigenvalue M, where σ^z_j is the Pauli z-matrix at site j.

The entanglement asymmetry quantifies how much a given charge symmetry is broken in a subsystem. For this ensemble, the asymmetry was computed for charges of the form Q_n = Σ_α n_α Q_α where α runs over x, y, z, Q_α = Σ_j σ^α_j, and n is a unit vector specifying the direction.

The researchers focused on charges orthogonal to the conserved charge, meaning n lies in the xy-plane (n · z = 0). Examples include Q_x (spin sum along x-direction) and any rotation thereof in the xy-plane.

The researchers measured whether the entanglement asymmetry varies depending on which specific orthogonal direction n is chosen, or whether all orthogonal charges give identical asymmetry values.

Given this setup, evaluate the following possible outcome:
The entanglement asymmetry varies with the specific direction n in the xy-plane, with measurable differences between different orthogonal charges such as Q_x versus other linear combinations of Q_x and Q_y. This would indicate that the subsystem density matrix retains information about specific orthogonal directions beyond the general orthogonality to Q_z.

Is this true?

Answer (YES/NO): NO